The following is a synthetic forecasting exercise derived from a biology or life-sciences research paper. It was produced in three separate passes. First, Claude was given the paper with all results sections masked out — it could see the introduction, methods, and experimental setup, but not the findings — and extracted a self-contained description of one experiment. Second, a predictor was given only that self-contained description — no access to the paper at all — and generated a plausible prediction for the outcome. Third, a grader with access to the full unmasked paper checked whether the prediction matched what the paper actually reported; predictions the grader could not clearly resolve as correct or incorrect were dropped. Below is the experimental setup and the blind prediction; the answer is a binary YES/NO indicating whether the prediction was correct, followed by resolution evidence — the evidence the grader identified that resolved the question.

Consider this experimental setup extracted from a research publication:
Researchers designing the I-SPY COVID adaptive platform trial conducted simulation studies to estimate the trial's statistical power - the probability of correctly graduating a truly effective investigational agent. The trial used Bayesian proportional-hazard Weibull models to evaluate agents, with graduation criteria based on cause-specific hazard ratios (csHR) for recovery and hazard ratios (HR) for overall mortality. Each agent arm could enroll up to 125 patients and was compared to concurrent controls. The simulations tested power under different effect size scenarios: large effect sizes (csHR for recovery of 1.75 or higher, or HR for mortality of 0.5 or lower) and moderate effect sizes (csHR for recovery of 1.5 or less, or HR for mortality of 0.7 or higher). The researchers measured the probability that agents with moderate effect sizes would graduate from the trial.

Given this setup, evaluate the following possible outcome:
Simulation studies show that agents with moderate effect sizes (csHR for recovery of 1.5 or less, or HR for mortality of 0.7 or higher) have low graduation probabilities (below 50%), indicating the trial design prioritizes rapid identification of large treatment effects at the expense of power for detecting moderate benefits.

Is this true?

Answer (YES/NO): NO